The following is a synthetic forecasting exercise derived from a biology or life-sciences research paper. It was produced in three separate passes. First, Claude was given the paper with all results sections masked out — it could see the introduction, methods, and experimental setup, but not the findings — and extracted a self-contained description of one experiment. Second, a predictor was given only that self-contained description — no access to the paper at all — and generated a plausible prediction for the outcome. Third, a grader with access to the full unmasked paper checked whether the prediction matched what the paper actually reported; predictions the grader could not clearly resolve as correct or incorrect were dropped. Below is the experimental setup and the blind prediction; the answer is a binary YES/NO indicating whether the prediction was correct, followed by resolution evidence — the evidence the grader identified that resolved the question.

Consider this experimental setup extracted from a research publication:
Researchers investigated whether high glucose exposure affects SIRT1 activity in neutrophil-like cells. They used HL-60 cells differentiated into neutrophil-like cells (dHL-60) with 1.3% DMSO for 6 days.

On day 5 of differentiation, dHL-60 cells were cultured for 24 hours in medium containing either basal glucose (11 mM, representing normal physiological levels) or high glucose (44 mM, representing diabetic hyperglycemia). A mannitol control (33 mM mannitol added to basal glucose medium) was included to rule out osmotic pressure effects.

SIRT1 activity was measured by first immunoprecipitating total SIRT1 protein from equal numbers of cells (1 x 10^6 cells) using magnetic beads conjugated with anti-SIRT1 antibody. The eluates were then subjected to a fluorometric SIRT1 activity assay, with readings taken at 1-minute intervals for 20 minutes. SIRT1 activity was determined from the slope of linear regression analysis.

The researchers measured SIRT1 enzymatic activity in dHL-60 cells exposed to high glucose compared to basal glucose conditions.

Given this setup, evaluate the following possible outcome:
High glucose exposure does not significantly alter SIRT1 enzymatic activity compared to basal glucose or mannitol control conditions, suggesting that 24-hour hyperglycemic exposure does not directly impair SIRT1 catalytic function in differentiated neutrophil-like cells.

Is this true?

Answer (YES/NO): NO